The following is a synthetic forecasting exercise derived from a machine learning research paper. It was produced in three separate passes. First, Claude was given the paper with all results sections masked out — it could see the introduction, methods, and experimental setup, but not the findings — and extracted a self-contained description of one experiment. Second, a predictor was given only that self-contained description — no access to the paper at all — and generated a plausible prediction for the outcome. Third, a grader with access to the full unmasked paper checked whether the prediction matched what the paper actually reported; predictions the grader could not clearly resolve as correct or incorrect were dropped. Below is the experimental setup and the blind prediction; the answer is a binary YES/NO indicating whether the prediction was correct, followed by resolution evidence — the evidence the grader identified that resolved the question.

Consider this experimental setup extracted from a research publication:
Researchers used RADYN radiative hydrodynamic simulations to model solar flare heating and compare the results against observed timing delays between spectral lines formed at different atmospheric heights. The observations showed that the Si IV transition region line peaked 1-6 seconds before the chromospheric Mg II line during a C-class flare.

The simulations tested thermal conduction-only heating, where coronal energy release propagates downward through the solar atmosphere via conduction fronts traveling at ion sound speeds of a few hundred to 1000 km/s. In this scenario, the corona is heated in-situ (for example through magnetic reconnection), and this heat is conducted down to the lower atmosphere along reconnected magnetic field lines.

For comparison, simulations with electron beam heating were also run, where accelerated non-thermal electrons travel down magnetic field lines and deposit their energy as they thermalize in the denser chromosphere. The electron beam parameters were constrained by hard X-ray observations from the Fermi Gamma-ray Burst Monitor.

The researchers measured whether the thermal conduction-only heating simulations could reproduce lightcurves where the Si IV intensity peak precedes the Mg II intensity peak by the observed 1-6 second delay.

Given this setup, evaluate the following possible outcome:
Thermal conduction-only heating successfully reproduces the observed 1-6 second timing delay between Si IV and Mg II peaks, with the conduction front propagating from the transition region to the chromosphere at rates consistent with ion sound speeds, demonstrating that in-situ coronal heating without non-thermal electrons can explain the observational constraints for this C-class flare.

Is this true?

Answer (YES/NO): NO